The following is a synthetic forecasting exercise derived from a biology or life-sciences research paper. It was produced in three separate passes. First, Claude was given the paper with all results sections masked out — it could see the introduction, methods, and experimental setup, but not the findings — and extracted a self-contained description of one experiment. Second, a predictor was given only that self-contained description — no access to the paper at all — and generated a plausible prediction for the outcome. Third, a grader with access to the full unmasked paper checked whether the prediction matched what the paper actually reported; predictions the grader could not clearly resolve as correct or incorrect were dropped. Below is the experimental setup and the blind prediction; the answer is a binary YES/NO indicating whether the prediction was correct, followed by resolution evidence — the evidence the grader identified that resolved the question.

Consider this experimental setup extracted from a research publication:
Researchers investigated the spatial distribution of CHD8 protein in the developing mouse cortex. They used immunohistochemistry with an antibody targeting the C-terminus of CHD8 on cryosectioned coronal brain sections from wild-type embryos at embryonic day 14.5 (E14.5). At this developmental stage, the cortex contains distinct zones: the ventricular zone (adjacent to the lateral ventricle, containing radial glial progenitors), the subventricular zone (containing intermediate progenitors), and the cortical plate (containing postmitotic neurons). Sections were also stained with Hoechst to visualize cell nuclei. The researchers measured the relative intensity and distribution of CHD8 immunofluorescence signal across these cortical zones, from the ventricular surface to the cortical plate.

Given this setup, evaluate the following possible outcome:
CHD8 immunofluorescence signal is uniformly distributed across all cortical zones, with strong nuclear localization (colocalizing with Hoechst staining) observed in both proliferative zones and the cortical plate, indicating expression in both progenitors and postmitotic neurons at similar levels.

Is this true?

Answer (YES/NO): NO